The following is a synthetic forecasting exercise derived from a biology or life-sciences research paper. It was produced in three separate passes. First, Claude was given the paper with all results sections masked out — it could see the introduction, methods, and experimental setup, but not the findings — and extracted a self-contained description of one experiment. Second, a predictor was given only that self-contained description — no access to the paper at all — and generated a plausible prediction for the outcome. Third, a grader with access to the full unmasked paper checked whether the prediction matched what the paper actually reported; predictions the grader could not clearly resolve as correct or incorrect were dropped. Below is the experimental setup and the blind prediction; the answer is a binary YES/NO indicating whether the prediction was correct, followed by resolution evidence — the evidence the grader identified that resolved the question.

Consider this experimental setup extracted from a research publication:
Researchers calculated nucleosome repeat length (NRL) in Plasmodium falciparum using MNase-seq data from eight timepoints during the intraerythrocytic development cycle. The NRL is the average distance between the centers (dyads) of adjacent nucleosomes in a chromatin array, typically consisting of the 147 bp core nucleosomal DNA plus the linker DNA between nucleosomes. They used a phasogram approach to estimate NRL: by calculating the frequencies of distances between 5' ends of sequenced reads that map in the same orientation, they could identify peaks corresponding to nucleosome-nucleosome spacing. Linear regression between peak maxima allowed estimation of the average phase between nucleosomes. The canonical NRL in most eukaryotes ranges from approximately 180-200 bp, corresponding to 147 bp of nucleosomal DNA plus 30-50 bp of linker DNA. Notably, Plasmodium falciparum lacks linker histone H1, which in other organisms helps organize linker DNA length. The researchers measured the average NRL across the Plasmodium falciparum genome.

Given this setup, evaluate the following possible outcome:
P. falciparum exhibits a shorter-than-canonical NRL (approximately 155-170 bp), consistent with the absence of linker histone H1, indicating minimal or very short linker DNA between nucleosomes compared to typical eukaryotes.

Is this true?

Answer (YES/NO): NO